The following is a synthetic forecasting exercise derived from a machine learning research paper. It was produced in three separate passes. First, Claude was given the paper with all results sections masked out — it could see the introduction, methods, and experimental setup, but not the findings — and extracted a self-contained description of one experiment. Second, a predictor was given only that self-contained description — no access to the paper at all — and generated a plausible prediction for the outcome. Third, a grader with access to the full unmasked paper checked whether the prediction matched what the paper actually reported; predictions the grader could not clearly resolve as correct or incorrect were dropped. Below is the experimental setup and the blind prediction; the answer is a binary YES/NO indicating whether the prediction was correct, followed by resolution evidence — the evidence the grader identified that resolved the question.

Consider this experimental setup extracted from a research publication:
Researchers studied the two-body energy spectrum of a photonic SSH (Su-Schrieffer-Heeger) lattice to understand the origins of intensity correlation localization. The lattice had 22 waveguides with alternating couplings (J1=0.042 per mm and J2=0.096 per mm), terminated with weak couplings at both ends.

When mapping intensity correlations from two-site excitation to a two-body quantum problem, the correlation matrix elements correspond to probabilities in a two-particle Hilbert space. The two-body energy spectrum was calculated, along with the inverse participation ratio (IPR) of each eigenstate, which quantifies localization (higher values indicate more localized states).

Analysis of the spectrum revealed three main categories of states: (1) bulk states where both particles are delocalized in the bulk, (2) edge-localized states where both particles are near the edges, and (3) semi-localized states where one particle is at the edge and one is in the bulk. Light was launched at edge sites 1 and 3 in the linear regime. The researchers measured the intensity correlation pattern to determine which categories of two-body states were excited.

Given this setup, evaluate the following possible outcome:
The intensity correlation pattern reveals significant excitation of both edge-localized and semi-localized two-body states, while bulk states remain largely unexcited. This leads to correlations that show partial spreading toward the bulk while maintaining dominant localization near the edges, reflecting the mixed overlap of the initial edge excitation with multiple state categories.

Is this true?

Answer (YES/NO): YES